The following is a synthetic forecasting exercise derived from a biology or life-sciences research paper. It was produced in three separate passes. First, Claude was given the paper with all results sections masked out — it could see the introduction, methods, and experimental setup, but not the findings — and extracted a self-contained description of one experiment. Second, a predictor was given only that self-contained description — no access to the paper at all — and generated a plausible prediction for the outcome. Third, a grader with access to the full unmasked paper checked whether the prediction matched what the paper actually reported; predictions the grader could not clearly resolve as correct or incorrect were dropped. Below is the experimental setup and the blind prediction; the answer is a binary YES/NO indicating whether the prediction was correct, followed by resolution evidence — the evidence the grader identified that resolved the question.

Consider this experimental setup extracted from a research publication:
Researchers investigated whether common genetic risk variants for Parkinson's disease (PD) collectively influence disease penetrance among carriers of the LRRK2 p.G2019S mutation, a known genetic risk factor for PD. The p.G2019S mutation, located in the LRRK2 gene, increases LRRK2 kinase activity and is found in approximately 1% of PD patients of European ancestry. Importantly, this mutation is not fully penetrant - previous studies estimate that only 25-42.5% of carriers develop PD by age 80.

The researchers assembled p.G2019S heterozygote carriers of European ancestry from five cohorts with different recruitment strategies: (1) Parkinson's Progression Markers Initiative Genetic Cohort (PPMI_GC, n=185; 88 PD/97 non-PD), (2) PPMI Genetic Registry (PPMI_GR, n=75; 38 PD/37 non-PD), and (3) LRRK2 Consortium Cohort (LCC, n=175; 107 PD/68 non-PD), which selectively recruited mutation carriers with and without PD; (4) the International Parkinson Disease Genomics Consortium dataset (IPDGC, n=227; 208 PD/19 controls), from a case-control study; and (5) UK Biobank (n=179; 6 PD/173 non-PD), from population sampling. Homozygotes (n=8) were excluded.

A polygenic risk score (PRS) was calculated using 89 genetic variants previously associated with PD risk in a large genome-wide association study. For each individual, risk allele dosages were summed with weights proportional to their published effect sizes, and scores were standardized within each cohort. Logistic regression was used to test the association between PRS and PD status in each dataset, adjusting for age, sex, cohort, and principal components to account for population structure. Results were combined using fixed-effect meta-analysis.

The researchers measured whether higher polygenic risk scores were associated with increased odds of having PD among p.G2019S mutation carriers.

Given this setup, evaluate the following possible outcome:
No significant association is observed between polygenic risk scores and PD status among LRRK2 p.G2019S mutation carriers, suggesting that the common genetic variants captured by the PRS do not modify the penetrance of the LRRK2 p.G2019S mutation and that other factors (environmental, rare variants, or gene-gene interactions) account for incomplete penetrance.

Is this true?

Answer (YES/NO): NO